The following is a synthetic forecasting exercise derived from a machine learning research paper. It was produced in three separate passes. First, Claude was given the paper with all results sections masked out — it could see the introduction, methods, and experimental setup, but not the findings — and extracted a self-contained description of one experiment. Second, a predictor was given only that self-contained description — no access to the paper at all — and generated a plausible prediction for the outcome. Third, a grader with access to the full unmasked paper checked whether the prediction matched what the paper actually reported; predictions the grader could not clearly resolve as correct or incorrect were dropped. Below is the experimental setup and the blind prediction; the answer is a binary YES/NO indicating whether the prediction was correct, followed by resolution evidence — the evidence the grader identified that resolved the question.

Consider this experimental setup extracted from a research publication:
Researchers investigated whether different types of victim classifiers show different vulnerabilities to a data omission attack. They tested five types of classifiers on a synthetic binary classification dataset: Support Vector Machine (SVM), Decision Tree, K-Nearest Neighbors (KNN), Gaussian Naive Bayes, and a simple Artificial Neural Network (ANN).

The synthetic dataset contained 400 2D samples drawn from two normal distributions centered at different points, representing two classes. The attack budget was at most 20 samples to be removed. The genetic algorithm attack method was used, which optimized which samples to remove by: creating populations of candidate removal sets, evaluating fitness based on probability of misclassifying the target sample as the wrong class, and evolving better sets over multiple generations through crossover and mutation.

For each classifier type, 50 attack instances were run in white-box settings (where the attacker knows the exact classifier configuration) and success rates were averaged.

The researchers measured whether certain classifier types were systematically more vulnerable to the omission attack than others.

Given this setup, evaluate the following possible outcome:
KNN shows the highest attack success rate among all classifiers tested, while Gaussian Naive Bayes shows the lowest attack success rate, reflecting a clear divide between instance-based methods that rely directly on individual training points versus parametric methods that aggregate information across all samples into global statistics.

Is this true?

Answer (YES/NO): YES